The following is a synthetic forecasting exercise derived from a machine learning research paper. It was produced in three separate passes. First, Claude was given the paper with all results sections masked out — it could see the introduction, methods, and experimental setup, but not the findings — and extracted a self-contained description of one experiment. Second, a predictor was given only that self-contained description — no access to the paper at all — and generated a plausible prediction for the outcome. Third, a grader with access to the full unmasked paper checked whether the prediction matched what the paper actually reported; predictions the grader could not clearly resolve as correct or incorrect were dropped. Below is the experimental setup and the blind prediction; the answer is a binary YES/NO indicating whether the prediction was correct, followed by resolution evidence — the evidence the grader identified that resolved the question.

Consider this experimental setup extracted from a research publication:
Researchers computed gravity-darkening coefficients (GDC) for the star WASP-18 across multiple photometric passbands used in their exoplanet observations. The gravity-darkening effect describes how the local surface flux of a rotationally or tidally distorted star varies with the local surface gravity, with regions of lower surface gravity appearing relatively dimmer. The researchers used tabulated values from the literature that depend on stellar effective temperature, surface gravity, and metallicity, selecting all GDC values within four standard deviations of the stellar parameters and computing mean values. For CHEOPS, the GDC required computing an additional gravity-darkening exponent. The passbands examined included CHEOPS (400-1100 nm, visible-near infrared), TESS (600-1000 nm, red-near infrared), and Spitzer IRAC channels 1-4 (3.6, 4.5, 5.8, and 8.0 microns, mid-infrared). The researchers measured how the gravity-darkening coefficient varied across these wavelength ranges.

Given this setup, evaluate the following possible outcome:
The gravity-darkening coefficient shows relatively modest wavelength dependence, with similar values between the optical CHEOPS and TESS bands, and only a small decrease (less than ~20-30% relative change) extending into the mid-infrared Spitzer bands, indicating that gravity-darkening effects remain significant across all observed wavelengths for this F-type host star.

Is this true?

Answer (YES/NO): NO